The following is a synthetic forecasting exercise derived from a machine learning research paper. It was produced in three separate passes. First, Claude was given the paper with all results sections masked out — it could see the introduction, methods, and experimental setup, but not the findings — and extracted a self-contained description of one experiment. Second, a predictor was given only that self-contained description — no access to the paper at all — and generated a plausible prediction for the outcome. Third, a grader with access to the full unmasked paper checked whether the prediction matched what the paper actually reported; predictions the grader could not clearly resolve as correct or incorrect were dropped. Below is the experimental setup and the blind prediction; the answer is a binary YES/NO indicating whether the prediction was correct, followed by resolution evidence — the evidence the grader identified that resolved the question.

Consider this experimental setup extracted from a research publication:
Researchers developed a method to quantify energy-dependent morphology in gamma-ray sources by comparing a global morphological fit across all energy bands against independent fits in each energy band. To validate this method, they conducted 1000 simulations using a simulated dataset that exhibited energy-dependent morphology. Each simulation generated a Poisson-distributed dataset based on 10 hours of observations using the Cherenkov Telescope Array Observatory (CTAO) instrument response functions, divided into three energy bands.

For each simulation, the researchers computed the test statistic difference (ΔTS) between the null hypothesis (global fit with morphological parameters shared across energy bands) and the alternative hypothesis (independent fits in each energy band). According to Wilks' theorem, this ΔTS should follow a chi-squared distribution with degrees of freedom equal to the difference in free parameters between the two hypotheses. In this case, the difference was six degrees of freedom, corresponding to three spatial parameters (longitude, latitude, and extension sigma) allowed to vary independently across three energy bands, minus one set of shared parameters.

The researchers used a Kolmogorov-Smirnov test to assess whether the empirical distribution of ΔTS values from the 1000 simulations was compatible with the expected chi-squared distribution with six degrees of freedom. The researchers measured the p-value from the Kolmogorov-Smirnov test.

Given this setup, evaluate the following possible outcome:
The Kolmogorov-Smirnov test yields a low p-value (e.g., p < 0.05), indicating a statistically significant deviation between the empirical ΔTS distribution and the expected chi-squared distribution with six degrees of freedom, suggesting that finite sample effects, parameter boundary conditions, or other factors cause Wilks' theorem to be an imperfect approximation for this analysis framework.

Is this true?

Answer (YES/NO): NO